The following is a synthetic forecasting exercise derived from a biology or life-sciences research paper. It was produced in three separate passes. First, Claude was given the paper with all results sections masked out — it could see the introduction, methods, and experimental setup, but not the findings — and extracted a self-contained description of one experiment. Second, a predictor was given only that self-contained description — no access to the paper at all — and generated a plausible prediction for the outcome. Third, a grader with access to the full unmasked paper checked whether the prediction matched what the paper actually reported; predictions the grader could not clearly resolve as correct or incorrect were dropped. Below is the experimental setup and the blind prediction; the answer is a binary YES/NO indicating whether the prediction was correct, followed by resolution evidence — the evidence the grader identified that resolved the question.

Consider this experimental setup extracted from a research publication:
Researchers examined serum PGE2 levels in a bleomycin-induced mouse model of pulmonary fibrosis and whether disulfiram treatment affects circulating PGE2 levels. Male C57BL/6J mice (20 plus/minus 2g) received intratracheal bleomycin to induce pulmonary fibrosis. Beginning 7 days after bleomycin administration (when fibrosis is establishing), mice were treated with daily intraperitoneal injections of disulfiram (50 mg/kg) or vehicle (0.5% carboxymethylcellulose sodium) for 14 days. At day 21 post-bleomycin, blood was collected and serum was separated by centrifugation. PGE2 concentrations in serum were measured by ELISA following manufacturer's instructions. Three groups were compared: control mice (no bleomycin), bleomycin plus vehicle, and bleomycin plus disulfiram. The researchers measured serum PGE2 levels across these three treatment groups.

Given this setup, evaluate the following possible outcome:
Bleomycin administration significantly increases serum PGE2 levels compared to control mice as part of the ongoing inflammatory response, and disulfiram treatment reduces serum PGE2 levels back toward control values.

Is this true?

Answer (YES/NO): NO